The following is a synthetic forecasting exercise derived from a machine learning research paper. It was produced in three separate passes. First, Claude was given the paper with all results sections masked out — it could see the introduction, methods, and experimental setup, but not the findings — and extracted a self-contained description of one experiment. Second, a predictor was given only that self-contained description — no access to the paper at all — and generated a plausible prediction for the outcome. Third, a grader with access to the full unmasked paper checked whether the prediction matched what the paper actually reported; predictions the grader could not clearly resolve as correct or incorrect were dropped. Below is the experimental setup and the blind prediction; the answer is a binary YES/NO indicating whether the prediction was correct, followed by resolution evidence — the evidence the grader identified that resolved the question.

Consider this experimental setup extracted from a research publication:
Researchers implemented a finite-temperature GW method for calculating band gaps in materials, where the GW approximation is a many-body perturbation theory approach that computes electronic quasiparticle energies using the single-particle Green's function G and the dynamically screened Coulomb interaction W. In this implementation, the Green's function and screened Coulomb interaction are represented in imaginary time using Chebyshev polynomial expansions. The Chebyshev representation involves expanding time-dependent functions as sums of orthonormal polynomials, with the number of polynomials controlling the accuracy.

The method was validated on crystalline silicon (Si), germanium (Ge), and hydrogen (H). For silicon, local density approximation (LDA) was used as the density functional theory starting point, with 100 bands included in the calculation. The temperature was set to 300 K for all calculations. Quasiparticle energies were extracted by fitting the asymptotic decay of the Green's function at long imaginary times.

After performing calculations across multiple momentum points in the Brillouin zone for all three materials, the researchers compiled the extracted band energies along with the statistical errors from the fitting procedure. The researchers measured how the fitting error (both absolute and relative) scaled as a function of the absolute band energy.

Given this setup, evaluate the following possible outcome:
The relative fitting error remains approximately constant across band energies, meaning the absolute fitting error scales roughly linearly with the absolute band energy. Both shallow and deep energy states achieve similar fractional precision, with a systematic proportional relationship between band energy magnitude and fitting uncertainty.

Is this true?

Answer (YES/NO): NO